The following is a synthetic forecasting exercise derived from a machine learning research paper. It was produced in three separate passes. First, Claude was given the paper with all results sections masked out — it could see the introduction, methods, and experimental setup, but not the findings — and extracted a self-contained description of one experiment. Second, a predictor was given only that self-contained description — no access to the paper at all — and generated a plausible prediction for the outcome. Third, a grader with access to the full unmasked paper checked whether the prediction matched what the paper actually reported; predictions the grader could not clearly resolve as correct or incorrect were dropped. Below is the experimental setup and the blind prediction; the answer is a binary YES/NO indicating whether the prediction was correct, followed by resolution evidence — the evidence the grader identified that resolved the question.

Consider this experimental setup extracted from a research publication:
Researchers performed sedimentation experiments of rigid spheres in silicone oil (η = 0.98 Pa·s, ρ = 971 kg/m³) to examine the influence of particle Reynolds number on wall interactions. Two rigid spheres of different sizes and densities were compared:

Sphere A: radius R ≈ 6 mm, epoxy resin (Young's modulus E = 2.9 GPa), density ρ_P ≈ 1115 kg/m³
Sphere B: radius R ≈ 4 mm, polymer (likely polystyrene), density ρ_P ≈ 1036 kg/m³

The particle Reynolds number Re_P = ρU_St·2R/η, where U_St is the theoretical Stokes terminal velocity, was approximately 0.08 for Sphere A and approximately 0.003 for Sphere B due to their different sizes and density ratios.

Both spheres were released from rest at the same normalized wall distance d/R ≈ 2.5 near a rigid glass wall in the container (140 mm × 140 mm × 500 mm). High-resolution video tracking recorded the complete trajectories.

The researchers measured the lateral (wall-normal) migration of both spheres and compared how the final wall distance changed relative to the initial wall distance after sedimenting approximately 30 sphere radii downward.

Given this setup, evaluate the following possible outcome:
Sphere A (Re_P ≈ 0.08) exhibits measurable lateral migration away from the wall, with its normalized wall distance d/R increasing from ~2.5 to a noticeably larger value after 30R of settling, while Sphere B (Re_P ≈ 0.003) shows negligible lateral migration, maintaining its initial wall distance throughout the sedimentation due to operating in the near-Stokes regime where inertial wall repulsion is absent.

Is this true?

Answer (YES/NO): NO